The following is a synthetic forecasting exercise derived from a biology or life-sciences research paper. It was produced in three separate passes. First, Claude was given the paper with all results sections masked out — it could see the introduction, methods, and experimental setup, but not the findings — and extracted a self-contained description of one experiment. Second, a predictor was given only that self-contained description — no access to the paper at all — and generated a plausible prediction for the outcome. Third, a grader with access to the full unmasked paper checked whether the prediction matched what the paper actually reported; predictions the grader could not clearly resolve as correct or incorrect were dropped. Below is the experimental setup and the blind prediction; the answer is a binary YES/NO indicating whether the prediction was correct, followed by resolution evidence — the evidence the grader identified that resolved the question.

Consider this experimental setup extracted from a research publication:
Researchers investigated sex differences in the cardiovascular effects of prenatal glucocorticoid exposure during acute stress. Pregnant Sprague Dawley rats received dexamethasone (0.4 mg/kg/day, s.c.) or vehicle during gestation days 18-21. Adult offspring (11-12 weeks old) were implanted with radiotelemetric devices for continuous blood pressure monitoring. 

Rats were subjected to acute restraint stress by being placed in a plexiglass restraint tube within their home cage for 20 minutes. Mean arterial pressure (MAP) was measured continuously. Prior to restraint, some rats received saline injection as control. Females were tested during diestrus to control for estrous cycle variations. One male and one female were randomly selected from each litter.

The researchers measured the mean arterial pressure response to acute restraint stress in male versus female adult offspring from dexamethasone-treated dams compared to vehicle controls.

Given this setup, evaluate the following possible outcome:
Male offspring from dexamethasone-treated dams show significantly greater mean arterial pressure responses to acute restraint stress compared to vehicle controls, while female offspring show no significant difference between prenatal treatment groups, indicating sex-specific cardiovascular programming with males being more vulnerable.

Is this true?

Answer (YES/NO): NO